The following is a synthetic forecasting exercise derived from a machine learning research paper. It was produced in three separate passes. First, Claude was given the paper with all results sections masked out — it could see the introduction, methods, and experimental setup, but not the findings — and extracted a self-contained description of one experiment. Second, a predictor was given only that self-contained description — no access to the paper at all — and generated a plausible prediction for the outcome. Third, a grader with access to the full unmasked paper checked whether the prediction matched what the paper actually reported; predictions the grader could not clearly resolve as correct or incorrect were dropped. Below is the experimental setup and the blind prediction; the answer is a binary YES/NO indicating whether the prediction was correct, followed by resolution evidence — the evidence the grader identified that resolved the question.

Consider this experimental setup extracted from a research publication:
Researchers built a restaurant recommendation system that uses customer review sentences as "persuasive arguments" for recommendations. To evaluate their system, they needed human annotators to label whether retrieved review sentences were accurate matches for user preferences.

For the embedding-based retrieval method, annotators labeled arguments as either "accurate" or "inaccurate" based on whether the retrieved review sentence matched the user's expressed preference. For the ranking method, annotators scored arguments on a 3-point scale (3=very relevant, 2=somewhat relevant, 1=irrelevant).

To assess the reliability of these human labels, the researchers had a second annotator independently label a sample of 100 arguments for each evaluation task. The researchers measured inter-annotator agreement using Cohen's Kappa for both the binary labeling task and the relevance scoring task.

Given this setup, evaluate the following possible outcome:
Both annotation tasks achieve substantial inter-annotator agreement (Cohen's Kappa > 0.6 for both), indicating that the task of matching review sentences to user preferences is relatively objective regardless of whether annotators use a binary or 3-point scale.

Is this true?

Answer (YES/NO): YES